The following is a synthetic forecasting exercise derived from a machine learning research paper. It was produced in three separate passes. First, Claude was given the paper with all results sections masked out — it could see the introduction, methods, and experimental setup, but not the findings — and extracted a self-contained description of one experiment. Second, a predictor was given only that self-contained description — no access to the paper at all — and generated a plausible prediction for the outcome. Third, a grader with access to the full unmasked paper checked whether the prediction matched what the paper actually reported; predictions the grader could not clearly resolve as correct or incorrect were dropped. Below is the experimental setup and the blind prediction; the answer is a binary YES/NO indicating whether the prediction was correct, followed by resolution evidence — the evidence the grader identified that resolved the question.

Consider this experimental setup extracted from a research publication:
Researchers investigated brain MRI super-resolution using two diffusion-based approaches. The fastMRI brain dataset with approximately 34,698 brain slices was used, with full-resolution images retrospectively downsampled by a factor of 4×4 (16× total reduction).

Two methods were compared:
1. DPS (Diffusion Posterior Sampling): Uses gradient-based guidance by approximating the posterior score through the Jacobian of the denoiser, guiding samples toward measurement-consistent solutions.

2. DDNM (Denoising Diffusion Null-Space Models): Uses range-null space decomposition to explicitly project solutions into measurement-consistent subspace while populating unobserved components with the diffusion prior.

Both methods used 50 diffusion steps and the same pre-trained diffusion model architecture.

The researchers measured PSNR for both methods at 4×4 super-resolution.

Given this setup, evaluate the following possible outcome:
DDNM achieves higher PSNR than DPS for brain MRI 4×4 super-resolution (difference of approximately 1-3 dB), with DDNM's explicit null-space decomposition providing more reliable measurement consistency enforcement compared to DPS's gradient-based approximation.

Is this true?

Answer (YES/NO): YES